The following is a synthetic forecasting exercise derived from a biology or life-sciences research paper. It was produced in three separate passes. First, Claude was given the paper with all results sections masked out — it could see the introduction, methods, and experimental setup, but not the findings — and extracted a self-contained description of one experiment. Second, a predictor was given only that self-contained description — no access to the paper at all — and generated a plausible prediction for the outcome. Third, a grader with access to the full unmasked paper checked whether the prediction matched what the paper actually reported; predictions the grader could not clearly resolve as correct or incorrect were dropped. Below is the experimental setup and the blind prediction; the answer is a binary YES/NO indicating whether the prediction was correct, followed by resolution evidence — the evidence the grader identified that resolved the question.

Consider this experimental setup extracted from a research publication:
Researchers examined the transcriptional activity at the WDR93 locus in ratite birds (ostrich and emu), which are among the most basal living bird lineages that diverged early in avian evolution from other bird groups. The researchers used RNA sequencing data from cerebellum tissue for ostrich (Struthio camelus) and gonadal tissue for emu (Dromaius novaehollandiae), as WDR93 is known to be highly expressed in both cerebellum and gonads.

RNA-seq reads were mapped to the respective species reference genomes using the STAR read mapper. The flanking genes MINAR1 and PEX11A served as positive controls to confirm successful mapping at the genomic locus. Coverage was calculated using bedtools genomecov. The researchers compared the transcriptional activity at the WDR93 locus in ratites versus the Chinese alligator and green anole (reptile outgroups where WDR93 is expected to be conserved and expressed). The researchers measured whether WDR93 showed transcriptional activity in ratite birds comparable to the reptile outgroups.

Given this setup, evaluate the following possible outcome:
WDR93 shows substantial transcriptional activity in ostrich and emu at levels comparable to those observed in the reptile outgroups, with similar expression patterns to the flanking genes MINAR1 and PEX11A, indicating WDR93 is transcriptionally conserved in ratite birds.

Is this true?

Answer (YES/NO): YES